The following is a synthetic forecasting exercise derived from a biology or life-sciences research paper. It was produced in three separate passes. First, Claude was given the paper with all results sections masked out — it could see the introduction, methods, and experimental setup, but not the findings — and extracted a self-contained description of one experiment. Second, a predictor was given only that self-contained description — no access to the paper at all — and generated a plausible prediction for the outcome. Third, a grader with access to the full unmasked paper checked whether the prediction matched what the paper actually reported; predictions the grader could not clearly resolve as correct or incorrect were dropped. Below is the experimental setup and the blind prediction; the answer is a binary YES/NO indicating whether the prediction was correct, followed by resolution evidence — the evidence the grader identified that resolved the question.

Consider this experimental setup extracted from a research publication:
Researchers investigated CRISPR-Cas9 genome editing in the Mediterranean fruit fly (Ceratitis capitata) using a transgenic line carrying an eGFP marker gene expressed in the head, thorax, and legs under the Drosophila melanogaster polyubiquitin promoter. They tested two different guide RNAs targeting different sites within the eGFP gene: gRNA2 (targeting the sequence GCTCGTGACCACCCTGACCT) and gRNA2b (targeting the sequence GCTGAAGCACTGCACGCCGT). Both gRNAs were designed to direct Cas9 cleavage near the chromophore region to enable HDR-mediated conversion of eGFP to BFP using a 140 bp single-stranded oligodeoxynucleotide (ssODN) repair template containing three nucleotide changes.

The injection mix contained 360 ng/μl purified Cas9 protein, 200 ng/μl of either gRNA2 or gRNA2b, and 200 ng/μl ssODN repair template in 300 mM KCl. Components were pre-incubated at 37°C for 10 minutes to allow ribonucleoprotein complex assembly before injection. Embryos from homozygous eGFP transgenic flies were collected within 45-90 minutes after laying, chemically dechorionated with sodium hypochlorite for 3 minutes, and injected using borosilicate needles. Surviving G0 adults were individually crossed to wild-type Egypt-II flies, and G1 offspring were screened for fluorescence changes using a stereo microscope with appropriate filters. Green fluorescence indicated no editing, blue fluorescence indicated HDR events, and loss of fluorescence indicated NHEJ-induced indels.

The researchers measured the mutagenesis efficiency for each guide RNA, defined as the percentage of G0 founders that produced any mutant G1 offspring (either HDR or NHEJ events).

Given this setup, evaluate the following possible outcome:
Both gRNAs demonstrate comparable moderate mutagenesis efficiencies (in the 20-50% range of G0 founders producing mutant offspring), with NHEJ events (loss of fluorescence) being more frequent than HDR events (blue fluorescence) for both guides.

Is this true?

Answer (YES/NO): NO